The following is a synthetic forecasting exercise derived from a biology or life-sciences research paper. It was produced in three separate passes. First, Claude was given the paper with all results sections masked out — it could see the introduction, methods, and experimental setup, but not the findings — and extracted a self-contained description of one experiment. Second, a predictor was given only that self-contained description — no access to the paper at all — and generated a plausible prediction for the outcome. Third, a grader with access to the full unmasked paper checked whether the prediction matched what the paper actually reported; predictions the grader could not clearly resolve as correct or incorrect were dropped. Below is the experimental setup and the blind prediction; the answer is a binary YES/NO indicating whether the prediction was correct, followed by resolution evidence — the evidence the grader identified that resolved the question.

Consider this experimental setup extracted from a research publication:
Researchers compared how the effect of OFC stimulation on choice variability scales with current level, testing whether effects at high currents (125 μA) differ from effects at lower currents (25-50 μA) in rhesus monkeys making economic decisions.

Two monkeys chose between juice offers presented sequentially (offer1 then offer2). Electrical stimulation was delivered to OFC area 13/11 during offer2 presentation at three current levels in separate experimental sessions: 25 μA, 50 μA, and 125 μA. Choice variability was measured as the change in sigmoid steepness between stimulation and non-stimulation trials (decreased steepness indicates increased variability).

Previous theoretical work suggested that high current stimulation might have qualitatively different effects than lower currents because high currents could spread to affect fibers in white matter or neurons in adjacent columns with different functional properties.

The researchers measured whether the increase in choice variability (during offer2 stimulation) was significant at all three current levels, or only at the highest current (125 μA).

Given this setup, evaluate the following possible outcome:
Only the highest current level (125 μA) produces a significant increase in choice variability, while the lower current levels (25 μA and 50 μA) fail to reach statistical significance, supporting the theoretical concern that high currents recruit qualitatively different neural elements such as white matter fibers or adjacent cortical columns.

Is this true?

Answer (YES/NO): YES